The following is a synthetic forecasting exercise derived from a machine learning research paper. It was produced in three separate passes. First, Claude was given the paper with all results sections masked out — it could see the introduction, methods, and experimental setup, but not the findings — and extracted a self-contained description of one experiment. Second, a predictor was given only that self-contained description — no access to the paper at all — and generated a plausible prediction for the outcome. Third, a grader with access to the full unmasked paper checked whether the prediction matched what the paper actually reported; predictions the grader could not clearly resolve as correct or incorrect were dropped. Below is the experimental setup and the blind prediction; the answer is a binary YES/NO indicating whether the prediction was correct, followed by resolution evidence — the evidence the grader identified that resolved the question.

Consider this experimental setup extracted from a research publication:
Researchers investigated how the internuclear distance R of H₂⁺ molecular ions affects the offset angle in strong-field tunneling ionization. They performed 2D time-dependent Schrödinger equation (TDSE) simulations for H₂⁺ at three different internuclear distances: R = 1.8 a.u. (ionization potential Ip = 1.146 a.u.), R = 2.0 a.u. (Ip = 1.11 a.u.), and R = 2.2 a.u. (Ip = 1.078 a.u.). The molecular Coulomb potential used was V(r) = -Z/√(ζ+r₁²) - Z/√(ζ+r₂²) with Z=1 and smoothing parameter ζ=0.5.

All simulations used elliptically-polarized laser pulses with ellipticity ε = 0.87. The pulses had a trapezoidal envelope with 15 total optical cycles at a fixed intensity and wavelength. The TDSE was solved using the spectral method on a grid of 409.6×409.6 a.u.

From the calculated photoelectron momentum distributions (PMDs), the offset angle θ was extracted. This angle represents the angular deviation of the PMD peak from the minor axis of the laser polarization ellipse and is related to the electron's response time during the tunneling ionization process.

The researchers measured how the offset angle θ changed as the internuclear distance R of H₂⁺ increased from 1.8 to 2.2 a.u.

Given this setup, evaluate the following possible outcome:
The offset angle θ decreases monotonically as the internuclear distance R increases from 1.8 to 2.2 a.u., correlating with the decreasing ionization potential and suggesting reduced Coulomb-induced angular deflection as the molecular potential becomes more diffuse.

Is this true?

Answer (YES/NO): NO